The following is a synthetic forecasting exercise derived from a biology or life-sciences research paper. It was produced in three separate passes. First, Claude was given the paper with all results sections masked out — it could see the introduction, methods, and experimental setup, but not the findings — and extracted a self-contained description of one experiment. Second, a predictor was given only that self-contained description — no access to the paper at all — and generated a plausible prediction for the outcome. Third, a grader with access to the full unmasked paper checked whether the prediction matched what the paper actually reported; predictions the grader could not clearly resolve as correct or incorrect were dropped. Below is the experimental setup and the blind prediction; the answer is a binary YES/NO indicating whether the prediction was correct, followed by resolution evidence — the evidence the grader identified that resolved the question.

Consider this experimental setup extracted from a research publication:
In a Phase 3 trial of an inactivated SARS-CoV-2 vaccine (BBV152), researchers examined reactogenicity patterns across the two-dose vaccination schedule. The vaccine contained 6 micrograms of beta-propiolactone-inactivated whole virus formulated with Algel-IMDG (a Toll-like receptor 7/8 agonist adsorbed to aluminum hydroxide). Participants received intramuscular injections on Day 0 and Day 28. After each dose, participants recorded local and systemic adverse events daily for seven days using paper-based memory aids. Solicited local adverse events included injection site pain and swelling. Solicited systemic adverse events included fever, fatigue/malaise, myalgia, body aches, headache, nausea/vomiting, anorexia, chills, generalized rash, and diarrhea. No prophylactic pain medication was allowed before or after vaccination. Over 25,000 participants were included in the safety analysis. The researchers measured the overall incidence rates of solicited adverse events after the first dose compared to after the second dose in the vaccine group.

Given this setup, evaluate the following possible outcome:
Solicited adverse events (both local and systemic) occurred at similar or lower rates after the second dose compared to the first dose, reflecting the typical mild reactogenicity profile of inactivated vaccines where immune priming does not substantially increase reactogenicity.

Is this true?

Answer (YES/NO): YES